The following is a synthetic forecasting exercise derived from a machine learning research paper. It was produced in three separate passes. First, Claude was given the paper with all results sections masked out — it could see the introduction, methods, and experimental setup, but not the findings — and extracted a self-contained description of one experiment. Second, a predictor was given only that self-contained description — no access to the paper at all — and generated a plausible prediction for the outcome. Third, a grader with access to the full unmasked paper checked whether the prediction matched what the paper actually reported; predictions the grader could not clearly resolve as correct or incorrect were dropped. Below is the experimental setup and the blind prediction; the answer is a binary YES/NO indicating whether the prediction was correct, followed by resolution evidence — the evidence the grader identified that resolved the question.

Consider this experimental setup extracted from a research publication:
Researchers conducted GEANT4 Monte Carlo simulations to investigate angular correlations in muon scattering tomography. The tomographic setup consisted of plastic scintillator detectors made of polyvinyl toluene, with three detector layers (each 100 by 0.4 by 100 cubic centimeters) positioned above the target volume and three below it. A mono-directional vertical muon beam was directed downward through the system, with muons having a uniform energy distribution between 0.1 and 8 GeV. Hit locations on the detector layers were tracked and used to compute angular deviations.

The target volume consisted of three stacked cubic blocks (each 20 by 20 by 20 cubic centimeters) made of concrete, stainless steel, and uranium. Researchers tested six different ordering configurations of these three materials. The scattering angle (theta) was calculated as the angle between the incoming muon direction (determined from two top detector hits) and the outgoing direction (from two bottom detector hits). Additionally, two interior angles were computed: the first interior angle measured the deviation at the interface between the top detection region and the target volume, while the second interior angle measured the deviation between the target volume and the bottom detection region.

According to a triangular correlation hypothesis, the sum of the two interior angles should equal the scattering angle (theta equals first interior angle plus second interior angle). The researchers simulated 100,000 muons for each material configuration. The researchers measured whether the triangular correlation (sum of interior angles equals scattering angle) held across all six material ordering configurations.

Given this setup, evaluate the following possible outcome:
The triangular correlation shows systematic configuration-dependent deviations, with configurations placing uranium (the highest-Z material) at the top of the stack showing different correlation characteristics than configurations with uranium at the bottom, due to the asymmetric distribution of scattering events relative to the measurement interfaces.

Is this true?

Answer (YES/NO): NO